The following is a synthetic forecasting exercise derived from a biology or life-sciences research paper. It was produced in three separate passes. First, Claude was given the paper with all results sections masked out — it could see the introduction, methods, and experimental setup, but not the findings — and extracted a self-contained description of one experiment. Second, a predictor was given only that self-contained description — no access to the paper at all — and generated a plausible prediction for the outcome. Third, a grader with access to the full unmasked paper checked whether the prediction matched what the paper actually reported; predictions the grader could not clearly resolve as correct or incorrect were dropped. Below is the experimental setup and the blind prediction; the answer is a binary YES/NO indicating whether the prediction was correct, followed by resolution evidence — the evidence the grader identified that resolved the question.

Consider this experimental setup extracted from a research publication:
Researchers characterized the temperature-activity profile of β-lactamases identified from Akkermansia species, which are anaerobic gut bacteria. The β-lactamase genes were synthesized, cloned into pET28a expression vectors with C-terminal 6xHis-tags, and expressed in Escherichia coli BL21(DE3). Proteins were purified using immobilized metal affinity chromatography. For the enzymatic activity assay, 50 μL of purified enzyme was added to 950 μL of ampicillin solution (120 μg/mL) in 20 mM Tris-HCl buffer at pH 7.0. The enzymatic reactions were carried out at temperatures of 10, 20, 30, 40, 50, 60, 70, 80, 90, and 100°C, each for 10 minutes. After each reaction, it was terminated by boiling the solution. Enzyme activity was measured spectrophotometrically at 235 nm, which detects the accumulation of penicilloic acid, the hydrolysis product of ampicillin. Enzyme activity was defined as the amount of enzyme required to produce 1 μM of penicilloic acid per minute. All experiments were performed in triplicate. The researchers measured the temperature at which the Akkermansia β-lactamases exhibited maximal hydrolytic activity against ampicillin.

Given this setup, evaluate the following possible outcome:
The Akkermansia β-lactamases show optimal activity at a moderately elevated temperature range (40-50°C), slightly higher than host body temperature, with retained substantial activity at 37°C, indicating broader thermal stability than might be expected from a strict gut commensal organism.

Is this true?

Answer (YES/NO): NO